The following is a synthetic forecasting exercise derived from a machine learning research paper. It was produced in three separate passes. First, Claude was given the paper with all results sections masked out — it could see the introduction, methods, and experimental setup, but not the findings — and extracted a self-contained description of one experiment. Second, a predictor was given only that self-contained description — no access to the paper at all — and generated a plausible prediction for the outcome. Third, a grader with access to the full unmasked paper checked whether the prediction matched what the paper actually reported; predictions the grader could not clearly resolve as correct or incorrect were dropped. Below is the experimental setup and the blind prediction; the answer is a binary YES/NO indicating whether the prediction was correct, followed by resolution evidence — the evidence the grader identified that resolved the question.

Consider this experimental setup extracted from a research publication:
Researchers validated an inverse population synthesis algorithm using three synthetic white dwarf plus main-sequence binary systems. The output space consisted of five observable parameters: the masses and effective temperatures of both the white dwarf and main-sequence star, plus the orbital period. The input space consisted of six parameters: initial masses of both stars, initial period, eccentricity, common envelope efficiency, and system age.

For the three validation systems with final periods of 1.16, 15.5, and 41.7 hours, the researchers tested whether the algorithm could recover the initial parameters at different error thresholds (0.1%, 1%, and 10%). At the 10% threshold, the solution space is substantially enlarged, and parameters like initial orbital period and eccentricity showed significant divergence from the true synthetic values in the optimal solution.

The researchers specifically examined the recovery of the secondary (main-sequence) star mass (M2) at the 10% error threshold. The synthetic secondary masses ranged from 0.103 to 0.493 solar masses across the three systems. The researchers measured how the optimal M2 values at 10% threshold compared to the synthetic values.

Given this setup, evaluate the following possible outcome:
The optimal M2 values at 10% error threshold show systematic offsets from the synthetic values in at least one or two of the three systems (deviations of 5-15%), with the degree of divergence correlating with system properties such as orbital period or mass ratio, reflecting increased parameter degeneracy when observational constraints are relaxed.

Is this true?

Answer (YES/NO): NO